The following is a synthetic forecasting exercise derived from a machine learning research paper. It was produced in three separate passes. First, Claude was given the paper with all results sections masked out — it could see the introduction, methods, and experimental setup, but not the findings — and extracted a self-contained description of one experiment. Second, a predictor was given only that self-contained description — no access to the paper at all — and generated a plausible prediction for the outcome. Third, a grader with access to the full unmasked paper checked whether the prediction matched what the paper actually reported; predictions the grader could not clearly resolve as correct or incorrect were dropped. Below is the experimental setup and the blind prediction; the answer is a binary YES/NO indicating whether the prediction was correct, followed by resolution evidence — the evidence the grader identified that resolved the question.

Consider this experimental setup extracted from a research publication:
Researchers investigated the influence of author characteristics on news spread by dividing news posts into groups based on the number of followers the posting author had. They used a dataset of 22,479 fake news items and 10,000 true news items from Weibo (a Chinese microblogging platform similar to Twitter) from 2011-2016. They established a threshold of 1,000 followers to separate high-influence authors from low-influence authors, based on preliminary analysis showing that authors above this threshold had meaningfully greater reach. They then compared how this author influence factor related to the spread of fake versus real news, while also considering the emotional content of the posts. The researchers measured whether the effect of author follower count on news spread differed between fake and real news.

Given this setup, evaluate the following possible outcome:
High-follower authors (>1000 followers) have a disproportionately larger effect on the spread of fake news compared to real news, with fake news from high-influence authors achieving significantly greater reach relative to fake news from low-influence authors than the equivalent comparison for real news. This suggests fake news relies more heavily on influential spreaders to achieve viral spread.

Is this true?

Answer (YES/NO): NO